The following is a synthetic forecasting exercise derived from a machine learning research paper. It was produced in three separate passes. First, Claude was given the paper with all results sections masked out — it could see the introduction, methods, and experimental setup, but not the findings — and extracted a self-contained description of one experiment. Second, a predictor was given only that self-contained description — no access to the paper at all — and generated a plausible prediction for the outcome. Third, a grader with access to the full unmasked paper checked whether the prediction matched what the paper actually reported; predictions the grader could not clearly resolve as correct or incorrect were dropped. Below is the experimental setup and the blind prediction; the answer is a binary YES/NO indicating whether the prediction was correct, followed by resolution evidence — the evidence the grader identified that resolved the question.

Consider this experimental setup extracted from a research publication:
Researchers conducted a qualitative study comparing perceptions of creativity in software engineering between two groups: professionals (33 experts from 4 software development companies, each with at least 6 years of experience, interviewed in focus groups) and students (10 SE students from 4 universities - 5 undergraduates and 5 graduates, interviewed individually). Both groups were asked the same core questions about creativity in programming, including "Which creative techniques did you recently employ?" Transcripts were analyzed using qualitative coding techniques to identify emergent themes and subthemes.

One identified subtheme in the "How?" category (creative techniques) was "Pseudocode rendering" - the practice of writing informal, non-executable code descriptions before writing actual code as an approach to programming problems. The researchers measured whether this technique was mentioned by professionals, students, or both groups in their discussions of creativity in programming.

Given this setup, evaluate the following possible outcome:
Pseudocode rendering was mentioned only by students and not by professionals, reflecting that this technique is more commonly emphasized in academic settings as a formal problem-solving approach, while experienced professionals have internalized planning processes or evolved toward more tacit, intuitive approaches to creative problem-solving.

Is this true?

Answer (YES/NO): YES